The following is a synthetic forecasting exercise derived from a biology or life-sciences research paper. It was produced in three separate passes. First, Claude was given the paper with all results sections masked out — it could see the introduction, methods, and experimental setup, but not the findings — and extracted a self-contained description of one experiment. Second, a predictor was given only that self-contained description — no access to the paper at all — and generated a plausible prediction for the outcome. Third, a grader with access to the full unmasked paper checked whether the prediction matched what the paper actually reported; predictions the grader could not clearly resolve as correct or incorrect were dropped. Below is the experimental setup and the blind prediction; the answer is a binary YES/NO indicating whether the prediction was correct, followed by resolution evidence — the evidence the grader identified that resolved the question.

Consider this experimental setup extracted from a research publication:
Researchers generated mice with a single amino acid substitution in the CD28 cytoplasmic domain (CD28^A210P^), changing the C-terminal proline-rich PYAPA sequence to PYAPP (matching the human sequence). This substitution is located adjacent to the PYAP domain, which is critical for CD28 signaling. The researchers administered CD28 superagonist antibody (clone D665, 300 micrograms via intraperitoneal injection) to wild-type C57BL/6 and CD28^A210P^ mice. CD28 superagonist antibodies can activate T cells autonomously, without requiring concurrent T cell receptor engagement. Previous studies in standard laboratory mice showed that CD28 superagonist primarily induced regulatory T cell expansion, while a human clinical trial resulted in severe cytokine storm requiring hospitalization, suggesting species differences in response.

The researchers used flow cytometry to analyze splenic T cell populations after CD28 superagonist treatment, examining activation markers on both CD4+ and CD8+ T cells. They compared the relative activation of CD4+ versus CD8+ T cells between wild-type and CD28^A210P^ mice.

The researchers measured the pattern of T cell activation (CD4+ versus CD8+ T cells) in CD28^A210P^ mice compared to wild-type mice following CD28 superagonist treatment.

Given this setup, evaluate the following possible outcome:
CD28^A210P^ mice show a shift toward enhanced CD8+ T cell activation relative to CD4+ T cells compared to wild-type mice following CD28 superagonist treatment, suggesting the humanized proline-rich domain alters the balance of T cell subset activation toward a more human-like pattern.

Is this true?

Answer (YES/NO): YES